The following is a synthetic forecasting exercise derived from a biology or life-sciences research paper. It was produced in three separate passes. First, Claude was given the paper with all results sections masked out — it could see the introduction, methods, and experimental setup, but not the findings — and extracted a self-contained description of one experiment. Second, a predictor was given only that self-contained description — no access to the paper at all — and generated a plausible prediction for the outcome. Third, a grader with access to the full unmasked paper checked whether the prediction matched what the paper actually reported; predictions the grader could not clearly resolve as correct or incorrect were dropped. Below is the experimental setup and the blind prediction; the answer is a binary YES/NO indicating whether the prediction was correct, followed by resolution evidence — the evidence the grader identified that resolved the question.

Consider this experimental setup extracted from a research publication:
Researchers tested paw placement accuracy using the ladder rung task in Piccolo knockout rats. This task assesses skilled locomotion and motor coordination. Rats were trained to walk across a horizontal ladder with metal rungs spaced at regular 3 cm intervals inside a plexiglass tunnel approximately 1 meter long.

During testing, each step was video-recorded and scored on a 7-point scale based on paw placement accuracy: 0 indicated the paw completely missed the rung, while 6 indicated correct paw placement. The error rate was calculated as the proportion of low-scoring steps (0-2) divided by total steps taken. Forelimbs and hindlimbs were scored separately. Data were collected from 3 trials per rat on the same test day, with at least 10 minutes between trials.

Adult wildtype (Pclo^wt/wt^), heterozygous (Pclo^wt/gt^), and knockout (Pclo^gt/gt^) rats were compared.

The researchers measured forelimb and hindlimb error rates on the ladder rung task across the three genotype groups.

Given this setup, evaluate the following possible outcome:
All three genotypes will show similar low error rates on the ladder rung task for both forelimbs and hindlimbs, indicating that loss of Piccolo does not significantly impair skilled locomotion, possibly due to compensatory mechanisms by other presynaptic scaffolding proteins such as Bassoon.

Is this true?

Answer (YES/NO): NO